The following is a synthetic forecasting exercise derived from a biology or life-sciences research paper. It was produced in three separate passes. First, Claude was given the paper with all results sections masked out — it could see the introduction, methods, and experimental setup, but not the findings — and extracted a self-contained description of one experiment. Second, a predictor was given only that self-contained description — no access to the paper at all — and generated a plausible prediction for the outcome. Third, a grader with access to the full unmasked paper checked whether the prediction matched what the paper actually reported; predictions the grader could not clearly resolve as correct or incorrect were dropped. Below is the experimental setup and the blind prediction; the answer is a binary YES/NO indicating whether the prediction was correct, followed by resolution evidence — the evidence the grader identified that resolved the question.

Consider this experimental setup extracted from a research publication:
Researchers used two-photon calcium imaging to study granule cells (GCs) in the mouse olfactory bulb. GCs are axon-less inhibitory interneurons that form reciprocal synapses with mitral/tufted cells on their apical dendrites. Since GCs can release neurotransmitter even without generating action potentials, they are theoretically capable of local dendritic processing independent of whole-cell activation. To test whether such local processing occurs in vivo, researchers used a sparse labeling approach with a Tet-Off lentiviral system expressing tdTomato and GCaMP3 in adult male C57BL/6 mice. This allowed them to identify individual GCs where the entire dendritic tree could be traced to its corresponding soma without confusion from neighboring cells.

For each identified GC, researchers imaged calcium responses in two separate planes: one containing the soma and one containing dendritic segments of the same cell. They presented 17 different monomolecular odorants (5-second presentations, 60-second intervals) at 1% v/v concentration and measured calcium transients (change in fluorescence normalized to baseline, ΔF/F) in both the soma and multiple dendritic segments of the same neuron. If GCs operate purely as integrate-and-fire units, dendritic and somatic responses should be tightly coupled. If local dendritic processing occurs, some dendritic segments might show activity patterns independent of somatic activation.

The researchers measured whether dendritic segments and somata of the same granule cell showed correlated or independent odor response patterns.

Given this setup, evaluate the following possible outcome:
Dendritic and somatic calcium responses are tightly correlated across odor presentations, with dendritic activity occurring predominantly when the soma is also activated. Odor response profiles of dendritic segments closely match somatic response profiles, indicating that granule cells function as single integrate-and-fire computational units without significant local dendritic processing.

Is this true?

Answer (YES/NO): NO